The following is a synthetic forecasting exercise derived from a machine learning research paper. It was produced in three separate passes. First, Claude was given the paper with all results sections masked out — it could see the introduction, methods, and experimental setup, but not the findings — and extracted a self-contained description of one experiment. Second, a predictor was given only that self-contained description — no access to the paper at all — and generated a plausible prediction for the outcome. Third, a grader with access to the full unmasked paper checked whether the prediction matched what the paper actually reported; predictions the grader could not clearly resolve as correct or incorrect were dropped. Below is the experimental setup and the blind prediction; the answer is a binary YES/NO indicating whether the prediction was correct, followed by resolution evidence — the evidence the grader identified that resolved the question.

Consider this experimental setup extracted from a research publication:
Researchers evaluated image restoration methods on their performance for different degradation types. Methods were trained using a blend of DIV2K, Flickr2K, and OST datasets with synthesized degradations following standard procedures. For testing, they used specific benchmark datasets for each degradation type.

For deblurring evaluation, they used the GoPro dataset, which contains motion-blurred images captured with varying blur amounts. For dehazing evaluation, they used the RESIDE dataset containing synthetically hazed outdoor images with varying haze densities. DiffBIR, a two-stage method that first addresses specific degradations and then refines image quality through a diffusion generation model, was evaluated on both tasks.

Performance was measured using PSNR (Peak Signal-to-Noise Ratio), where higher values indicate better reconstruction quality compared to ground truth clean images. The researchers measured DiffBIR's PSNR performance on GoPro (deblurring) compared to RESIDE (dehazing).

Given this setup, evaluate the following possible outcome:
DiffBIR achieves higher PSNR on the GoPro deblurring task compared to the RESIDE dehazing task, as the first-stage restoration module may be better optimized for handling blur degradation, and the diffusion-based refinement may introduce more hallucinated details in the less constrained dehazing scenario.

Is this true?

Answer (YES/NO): NO